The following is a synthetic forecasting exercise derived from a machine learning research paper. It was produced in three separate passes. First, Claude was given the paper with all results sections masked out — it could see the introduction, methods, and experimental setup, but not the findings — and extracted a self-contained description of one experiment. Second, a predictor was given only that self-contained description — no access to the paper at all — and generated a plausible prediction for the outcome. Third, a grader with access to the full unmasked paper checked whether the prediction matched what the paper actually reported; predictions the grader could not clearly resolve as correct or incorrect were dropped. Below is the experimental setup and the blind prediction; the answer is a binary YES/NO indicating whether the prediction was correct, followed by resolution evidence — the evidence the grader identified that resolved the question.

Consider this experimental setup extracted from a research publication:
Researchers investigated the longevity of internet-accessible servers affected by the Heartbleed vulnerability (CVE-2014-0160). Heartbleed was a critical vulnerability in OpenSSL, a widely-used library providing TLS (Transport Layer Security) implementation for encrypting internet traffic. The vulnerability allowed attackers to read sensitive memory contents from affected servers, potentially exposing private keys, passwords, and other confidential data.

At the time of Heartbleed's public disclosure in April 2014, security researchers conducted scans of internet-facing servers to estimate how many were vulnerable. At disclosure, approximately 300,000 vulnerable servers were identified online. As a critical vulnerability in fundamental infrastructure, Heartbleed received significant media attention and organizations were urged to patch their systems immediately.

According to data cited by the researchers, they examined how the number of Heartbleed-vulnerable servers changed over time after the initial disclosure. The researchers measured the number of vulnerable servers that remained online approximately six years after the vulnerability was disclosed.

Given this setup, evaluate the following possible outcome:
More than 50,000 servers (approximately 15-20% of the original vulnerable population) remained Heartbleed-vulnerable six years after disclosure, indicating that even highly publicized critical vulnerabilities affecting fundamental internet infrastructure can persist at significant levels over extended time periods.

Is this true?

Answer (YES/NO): NO